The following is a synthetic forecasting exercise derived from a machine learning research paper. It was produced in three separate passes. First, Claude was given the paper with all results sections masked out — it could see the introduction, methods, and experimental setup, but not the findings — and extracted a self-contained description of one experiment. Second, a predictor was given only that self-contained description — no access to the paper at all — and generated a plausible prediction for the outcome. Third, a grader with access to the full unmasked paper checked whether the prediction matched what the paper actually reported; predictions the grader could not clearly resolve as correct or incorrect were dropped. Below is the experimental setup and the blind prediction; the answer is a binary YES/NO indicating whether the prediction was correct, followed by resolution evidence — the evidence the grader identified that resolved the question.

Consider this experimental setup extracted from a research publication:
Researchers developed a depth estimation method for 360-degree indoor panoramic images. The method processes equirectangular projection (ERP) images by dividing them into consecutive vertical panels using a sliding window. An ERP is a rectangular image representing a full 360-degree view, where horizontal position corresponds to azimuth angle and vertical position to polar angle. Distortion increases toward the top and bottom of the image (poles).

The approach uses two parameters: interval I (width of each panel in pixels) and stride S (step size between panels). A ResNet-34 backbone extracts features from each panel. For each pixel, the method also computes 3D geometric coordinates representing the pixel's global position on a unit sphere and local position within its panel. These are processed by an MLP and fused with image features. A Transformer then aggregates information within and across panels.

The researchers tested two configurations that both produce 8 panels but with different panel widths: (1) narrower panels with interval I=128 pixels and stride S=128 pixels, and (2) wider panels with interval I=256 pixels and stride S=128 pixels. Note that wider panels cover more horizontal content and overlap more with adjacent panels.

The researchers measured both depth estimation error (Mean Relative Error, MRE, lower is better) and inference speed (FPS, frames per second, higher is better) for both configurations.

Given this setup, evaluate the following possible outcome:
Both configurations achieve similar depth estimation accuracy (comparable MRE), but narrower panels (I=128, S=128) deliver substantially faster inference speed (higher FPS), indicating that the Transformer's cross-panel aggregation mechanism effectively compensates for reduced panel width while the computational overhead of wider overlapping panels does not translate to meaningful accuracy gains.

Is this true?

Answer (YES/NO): YES